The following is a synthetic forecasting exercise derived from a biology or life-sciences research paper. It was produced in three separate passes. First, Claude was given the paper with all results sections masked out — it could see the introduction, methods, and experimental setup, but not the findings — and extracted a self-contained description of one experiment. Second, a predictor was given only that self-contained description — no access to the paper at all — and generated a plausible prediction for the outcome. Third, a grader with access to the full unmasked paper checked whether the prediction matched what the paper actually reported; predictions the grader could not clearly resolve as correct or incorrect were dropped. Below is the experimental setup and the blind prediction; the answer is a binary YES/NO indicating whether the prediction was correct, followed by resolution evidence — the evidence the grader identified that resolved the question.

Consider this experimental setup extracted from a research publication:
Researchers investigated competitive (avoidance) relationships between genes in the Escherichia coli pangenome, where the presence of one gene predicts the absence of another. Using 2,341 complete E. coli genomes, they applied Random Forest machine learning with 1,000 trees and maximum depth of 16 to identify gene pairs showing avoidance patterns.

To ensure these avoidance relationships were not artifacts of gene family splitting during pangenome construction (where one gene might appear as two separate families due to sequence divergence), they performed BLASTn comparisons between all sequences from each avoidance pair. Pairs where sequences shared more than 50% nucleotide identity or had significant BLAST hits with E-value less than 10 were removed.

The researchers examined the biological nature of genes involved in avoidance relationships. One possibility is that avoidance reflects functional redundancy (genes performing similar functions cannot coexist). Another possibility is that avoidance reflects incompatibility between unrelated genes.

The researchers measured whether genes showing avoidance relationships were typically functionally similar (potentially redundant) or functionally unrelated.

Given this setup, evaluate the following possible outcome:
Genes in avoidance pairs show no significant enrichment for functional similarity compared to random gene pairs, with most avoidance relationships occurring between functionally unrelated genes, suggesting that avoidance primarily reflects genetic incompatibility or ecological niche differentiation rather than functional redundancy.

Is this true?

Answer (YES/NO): NO